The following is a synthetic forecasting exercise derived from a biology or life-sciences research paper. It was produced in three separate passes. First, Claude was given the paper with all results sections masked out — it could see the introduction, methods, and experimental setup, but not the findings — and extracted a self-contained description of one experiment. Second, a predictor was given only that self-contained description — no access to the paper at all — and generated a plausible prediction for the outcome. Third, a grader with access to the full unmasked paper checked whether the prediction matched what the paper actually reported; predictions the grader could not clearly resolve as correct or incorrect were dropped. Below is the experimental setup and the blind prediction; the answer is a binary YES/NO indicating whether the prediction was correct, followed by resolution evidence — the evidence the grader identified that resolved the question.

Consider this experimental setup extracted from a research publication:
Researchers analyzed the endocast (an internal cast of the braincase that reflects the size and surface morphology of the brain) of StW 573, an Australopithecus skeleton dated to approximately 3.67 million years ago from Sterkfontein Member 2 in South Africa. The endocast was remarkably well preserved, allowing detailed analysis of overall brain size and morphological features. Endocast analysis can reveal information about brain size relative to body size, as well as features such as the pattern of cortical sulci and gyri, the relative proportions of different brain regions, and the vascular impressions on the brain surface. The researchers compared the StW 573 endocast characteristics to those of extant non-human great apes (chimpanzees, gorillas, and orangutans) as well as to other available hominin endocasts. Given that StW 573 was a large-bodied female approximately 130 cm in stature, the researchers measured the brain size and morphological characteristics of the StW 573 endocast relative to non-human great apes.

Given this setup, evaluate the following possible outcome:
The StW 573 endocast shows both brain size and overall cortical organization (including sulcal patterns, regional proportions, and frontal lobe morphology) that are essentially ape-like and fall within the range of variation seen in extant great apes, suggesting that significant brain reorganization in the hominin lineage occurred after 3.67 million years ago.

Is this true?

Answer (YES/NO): YES